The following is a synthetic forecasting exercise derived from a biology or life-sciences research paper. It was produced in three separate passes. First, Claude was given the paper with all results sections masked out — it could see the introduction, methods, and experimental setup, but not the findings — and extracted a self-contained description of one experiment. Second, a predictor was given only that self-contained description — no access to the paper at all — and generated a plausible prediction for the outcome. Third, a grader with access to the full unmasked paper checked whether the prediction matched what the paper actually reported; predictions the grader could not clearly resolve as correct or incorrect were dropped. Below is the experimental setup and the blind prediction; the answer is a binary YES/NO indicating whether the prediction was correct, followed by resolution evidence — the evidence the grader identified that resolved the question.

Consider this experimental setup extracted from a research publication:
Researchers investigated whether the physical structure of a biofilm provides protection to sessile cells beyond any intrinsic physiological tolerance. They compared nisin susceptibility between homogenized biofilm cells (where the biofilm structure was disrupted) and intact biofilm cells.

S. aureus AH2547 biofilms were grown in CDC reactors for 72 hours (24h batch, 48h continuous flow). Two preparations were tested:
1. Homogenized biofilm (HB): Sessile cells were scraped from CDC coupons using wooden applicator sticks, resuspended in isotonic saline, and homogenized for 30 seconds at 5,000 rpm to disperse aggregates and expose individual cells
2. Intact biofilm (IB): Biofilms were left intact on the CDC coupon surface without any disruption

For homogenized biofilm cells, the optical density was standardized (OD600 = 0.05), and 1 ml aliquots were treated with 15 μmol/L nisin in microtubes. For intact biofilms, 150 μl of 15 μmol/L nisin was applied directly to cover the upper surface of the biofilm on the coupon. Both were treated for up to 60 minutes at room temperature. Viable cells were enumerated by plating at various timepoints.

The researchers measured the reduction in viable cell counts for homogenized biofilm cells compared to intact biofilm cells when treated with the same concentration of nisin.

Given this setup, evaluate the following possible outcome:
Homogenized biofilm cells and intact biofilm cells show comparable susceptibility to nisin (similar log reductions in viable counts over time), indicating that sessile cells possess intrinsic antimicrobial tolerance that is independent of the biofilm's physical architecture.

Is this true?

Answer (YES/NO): NO